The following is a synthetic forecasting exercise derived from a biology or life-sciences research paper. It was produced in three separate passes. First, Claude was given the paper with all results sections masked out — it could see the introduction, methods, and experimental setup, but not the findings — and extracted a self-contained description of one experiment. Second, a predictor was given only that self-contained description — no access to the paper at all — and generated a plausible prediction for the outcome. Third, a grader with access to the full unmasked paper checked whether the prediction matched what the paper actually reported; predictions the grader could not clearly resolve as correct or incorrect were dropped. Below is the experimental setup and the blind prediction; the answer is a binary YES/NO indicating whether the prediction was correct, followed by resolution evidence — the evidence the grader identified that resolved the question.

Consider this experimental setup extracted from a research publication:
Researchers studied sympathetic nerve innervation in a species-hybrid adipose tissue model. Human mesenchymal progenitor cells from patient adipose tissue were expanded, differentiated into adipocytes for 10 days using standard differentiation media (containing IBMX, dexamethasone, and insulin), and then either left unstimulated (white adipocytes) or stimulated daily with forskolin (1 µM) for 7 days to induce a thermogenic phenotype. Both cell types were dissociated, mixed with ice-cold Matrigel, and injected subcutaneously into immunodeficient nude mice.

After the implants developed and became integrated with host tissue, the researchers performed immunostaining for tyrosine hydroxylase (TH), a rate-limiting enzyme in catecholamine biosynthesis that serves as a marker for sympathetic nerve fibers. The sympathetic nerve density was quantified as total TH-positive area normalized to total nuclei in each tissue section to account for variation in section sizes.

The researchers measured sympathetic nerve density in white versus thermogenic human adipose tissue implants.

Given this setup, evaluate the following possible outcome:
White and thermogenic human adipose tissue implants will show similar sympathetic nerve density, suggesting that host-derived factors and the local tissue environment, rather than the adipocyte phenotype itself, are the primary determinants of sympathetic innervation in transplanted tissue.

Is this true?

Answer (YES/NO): NO